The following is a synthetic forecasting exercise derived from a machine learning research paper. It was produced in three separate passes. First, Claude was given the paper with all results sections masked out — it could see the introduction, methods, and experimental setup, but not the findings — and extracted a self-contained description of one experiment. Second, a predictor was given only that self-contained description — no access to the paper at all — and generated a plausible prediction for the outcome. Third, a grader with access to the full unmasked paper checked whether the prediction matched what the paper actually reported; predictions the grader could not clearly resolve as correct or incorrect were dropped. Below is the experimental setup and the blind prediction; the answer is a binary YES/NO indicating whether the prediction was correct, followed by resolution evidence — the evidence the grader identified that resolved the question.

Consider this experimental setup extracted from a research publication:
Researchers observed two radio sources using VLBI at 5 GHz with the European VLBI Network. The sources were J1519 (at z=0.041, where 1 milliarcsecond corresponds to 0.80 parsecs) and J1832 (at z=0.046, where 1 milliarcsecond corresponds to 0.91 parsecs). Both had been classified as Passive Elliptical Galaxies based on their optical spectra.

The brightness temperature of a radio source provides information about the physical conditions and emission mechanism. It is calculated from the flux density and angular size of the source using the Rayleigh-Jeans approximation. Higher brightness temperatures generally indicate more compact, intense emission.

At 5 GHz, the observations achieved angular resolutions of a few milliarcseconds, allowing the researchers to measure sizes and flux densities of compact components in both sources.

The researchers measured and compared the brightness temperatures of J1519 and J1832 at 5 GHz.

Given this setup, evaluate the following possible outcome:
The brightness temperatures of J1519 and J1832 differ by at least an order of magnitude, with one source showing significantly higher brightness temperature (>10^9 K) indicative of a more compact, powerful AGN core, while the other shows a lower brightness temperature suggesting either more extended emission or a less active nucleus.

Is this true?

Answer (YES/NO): NO